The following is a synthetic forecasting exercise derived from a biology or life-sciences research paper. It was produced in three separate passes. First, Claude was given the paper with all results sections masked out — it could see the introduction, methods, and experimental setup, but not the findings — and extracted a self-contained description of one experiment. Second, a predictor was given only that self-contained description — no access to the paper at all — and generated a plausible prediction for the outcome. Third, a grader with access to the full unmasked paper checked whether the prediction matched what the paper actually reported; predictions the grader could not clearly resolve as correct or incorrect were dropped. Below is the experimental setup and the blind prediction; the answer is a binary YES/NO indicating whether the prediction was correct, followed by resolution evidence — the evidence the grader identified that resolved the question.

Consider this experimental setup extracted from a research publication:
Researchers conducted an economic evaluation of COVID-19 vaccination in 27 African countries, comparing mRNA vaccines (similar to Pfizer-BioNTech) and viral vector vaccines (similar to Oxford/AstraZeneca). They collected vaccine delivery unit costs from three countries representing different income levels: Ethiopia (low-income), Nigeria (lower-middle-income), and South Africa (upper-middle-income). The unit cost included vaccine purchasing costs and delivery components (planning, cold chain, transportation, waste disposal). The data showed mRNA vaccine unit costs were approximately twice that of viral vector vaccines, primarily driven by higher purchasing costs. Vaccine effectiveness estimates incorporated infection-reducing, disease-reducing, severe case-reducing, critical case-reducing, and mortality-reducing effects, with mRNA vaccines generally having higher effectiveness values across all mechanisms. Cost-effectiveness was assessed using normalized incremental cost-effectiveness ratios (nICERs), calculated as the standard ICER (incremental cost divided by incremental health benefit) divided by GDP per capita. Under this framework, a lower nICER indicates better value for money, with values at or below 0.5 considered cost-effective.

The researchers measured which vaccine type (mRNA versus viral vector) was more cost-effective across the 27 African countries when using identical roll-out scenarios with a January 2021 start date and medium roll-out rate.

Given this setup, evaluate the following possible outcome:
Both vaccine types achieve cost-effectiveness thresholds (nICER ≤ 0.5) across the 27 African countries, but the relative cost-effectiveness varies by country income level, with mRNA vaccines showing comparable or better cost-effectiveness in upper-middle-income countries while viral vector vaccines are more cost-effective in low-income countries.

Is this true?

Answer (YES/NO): NO